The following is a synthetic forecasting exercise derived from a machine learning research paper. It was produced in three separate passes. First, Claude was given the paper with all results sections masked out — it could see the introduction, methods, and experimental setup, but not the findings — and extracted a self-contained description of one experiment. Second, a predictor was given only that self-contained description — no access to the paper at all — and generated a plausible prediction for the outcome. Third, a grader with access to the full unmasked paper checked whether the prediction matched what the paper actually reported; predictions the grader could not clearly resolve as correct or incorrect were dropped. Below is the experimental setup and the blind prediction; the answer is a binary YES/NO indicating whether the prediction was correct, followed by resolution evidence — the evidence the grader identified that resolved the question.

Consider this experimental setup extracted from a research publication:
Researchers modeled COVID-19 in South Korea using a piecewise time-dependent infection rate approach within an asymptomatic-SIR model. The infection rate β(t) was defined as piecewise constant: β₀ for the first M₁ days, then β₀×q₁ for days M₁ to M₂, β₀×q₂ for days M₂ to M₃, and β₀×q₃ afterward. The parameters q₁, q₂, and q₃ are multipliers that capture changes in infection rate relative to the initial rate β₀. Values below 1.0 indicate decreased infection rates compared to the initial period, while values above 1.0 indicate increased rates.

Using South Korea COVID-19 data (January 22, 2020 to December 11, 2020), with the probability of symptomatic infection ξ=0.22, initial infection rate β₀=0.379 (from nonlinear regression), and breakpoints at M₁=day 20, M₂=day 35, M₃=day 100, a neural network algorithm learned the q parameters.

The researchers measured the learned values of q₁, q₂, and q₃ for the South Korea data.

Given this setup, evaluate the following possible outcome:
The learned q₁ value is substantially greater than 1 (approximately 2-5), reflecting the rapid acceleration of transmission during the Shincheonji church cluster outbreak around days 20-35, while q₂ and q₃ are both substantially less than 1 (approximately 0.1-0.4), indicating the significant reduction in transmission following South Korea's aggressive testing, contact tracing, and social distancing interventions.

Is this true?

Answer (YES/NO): NO